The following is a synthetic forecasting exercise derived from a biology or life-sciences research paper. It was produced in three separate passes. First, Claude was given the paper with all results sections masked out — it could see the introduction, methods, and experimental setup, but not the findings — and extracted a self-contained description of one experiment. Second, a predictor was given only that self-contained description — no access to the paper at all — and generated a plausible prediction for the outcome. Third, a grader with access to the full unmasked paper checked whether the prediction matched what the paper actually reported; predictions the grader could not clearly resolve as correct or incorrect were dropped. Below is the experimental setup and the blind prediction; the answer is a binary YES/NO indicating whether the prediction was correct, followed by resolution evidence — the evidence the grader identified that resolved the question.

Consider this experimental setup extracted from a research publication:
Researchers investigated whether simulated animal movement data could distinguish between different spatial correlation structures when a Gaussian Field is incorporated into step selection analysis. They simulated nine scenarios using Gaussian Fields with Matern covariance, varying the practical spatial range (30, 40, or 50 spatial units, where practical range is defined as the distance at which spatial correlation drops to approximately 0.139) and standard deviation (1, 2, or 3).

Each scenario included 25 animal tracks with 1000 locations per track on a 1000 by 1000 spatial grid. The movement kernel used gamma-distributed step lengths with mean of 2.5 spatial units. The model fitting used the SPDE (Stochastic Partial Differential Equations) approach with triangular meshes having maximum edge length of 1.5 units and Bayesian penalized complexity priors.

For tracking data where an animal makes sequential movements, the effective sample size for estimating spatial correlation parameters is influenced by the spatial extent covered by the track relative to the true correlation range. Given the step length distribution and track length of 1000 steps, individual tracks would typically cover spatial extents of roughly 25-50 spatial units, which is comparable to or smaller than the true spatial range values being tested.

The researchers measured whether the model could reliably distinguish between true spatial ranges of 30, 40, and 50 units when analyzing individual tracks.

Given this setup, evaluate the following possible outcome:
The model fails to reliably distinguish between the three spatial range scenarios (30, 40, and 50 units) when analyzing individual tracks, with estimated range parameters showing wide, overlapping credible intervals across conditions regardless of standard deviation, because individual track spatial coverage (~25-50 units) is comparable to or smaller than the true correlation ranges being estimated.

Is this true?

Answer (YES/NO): YES